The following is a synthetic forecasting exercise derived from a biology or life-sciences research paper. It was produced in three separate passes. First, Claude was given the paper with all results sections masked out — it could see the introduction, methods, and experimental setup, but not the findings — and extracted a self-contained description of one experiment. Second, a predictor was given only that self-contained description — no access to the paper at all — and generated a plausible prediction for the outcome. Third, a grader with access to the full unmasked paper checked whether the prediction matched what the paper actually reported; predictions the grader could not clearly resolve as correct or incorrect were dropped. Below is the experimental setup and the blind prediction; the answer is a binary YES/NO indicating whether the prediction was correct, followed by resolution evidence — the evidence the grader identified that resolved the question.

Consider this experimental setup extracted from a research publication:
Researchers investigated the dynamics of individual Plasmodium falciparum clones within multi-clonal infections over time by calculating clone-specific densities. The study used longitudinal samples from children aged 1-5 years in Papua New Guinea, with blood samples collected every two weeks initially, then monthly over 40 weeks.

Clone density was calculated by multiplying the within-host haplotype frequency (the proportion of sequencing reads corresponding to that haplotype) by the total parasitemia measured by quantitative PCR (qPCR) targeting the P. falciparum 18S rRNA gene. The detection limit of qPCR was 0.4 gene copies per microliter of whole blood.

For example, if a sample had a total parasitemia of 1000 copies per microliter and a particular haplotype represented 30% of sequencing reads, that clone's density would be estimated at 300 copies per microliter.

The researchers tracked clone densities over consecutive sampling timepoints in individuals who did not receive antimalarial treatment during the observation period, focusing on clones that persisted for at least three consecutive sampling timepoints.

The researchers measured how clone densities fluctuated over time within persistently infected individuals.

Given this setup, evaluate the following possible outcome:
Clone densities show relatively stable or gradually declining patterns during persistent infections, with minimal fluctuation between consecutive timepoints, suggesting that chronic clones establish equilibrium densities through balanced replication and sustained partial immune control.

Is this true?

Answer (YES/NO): NO